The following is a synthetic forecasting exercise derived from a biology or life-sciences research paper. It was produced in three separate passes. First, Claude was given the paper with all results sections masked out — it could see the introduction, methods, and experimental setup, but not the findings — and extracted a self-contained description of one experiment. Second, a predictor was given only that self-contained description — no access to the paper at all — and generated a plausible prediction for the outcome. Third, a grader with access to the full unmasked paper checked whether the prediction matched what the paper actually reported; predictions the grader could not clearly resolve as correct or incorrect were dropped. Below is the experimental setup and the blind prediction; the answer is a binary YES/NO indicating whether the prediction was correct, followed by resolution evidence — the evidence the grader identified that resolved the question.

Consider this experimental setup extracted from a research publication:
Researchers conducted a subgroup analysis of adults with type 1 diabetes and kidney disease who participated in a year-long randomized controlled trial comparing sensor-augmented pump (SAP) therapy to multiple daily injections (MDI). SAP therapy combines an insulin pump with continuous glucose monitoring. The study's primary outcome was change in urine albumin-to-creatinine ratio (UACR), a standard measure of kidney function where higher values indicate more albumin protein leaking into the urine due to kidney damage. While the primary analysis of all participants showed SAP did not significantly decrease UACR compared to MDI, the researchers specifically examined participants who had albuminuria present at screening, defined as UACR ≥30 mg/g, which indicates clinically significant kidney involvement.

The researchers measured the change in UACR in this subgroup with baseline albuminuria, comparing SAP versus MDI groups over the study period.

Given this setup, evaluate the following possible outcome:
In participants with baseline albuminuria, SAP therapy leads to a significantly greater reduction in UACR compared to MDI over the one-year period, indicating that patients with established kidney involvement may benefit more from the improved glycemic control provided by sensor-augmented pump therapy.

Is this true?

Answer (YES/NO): YES